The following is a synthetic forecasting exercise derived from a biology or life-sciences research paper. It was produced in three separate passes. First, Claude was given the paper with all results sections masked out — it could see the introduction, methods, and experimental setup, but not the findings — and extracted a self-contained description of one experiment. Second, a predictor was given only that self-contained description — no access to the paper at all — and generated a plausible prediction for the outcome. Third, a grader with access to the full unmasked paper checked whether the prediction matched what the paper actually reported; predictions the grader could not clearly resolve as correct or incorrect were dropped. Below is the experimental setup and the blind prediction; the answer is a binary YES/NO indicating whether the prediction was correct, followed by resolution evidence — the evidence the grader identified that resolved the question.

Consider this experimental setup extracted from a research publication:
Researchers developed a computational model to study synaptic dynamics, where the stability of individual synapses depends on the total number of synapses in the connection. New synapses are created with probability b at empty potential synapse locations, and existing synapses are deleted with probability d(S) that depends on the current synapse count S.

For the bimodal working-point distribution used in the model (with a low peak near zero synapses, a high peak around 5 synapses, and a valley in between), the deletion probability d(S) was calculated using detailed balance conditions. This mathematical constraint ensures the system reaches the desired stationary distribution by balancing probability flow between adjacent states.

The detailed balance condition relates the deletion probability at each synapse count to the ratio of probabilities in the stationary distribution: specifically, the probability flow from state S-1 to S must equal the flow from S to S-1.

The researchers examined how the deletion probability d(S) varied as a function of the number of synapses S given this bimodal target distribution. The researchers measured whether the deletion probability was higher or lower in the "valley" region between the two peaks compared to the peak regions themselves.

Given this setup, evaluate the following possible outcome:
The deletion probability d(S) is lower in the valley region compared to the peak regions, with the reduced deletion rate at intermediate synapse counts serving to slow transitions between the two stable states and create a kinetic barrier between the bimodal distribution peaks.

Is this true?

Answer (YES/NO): NO